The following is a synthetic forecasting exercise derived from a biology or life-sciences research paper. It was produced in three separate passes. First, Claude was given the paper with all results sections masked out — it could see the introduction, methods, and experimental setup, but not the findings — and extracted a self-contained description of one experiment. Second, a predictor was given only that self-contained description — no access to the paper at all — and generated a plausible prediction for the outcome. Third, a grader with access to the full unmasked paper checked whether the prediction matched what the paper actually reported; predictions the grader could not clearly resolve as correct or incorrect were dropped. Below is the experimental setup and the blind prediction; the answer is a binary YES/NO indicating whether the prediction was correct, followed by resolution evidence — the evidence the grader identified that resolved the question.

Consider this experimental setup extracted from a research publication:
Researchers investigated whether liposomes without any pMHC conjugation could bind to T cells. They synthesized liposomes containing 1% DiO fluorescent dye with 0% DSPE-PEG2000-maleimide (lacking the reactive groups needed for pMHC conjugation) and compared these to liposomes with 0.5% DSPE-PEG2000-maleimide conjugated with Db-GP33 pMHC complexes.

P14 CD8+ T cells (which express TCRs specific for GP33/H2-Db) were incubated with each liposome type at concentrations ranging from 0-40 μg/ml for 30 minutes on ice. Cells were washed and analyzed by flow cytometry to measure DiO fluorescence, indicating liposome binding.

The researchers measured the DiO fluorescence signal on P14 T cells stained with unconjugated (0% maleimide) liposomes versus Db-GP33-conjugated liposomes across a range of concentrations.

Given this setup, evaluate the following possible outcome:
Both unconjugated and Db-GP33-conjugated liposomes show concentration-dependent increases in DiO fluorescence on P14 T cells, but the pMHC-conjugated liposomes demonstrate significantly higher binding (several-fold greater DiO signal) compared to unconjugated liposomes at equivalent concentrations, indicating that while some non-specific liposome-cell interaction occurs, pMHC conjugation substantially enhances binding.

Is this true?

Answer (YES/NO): NO